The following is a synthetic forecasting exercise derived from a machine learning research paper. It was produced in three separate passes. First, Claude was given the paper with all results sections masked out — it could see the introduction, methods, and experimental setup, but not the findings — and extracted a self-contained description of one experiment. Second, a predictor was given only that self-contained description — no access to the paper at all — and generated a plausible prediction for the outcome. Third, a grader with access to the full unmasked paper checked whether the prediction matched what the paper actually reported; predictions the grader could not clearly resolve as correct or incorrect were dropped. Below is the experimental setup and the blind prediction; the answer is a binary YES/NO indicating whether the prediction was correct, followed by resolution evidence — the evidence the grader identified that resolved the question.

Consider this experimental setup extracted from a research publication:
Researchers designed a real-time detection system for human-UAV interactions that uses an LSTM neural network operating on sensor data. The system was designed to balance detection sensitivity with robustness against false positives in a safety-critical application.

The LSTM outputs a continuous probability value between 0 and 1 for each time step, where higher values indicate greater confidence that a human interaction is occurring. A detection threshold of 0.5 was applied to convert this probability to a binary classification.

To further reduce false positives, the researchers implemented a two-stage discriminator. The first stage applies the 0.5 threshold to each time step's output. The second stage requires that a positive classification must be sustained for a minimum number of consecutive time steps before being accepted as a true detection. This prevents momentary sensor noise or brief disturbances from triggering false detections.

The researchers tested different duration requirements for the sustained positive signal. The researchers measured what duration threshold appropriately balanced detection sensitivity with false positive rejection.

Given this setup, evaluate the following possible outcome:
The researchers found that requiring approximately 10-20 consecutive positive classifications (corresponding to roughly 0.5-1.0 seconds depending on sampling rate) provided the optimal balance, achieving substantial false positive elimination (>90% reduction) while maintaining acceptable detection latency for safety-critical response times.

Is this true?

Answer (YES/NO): NO